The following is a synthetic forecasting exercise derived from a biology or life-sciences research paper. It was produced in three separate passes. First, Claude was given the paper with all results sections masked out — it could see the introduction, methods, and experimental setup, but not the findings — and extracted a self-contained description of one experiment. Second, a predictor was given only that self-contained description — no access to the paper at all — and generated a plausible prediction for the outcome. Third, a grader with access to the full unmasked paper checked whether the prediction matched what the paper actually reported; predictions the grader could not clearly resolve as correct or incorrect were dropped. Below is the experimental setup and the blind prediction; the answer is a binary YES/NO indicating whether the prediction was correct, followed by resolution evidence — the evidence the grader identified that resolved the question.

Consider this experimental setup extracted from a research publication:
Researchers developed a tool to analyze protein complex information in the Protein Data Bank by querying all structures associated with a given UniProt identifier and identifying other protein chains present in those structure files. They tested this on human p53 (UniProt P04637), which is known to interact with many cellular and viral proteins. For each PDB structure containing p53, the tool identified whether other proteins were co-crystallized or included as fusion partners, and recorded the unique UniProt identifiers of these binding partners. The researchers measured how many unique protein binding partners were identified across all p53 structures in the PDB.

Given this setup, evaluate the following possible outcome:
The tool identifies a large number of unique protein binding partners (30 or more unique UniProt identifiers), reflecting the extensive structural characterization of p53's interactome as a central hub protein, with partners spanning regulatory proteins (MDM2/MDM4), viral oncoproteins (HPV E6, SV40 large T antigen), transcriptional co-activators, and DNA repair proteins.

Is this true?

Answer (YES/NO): YES